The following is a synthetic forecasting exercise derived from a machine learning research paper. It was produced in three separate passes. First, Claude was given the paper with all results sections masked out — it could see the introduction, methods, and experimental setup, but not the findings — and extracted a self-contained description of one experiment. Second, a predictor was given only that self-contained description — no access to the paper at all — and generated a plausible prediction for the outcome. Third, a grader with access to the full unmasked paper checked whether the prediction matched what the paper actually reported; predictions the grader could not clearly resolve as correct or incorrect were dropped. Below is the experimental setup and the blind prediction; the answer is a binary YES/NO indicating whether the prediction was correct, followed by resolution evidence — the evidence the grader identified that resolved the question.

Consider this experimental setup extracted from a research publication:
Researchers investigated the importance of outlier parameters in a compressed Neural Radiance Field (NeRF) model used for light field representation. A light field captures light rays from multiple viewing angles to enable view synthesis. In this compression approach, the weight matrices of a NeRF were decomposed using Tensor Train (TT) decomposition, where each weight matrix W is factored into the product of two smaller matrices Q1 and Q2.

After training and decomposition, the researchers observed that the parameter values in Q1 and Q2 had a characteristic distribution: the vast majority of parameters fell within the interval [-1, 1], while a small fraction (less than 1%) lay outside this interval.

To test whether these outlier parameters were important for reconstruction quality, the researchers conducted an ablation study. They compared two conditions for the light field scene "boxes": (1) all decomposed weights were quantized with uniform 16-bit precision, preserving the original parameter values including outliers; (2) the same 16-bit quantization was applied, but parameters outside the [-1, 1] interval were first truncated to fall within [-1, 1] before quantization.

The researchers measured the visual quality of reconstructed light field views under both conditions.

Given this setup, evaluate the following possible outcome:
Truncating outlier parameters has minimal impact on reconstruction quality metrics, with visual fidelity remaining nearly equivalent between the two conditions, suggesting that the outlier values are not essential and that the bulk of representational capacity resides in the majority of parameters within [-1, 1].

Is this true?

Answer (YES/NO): NO